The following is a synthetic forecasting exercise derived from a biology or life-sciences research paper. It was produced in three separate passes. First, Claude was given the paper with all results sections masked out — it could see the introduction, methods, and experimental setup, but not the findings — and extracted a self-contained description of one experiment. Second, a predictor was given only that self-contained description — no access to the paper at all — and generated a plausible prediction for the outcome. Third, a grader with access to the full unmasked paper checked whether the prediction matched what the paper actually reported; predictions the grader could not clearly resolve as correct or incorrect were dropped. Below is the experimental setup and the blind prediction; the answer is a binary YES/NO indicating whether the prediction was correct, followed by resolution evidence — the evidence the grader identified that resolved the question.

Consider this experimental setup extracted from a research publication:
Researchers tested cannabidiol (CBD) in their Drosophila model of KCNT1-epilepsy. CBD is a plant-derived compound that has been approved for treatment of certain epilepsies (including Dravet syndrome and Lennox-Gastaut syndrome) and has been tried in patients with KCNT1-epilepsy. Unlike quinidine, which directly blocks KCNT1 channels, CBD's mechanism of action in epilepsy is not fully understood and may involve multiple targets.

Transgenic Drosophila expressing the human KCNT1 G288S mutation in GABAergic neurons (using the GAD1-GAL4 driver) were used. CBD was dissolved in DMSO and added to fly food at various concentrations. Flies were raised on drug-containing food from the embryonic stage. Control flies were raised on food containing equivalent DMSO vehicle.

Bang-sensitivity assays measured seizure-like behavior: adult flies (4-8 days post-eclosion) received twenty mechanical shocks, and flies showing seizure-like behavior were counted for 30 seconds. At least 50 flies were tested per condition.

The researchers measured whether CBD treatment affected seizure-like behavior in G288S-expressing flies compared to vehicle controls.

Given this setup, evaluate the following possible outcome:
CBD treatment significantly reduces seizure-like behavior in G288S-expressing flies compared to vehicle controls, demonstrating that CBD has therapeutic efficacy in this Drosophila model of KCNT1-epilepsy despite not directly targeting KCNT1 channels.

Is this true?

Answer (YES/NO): NO